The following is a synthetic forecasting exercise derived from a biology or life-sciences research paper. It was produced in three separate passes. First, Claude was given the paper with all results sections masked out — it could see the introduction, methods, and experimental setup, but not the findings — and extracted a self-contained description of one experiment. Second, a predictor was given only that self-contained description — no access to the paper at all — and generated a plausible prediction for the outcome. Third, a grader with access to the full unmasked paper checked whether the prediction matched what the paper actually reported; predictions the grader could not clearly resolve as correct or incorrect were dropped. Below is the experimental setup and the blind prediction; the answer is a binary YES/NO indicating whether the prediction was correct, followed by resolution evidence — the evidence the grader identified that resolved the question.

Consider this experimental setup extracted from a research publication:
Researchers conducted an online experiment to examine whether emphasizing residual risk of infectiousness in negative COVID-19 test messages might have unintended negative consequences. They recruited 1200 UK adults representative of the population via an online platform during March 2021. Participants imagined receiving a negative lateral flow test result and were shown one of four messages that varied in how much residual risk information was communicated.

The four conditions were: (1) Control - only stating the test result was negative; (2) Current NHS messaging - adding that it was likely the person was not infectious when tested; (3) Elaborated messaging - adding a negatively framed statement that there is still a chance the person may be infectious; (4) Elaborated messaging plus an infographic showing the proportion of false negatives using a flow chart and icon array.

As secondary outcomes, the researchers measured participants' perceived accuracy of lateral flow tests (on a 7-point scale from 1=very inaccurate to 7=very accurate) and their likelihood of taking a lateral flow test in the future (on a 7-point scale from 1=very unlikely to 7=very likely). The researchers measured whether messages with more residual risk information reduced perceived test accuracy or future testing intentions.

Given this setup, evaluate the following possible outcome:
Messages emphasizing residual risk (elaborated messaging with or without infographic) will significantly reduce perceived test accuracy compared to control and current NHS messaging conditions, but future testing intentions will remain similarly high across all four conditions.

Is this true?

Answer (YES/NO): NO